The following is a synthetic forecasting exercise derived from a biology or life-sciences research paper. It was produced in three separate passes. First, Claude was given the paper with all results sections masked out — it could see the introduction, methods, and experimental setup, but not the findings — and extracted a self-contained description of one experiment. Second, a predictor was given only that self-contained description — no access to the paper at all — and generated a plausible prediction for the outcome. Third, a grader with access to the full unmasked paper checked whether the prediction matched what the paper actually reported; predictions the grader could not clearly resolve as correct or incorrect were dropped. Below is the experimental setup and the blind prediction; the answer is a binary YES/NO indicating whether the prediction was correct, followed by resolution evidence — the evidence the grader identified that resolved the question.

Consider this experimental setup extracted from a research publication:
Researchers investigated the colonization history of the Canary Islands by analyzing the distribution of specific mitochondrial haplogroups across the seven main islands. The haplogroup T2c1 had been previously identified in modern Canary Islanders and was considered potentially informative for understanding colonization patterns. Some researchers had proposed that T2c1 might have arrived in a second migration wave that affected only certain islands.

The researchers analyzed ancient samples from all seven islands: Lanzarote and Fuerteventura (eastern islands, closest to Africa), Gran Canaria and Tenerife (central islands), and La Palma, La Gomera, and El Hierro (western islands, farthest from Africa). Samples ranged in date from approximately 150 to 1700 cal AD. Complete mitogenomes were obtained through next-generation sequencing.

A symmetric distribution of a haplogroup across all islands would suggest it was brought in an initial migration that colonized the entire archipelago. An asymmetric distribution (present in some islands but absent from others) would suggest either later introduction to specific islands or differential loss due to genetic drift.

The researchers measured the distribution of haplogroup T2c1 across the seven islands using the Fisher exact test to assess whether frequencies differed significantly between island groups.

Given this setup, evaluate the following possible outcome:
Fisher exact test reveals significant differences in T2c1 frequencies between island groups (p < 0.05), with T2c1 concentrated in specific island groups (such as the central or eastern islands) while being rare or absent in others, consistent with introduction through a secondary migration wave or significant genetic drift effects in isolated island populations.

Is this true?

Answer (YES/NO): YES